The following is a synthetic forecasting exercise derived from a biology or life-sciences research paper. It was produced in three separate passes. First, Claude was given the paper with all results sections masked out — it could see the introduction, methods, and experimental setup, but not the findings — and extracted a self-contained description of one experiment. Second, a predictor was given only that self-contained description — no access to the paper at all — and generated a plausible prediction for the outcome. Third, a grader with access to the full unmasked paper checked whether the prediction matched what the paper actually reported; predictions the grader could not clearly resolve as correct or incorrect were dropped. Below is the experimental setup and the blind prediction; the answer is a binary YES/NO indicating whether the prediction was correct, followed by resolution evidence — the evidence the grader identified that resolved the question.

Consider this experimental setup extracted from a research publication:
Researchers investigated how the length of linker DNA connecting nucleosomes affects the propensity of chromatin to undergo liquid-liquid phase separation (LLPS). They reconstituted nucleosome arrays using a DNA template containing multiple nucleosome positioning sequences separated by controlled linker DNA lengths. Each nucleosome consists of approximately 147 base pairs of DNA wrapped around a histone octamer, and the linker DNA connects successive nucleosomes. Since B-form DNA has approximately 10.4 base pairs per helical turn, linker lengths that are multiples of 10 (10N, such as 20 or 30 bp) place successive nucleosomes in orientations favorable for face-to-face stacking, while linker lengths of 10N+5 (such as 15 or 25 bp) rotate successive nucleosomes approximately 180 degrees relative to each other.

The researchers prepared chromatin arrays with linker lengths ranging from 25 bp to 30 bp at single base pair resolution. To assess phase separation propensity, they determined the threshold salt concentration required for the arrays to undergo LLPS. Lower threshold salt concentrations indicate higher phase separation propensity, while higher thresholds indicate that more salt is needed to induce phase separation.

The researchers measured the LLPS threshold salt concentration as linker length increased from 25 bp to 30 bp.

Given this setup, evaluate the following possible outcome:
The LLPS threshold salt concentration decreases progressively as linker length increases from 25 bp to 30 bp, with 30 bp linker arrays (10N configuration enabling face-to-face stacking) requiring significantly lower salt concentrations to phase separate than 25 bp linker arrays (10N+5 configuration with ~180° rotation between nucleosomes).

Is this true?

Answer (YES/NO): NO